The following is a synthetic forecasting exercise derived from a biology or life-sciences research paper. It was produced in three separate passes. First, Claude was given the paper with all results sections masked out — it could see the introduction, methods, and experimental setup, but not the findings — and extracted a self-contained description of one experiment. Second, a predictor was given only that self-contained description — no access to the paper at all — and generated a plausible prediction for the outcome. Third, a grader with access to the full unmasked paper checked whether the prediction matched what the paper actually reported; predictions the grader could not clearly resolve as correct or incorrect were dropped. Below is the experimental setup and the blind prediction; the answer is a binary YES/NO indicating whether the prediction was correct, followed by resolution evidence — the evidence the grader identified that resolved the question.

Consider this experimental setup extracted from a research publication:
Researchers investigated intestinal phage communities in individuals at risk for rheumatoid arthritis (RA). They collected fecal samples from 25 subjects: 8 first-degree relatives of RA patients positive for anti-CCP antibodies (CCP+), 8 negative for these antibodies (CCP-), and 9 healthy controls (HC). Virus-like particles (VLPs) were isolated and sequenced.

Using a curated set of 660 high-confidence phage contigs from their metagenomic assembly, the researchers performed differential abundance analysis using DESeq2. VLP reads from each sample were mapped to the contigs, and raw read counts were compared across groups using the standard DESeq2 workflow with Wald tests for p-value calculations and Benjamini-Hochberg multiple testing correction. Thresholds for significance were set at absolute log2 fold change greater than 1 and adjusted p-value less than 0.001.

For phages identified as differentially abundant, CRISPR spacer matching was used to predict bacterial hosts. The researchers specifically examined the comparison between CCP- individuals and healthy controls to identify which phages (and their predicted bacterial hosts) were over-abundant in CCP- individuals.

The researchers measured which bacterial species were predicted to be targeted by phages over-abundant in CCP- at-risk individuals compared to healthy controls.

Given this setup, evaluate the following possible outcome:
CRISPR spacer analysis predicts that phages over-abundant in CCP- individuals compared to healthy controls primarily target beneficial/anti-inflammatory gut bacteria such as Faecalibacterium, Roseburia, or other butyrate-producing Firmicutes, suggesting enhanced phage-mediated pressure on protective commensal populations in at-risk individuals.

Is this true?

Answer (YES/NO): NO